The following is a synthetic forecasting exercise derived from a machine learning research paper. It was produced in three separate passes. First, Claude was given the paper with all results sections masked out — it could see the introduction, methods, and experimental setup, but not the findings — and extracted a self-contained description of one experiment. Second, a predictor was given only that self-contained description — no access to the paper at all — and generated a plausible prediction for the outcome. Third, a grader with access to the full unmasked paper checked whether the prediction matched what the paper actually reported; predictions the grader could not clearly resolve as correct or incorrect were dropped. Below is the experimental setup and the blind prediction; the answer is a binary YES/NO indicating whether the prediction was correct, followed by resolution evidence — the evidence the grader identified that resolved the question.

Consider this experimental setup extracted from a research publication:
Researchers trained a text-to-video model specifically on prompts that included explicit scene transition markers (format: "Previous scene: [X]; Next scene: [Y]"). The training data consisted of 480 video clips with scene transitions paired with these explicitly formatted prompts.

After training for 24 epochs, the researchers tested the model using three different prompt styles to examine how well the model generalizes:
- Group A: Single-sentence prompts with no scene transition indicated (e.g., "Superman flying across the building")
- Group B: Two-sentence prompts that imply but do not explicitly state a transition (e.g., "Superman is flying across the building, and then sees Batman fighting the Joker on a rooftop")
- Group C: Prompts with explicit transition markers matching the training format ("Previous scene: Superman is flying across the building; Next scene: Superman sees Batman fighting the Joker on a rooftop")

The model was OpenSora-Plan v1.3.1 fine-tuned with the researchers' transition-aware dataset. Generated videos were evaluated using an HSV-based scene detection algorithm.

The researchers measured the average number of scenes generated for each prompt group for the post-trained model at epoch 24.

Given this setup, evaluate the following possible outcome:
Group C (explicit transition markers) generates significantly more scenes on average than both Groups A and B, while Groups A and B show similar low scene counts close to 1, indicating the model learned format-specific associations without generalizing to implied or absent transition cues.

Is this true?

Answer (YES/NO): NO